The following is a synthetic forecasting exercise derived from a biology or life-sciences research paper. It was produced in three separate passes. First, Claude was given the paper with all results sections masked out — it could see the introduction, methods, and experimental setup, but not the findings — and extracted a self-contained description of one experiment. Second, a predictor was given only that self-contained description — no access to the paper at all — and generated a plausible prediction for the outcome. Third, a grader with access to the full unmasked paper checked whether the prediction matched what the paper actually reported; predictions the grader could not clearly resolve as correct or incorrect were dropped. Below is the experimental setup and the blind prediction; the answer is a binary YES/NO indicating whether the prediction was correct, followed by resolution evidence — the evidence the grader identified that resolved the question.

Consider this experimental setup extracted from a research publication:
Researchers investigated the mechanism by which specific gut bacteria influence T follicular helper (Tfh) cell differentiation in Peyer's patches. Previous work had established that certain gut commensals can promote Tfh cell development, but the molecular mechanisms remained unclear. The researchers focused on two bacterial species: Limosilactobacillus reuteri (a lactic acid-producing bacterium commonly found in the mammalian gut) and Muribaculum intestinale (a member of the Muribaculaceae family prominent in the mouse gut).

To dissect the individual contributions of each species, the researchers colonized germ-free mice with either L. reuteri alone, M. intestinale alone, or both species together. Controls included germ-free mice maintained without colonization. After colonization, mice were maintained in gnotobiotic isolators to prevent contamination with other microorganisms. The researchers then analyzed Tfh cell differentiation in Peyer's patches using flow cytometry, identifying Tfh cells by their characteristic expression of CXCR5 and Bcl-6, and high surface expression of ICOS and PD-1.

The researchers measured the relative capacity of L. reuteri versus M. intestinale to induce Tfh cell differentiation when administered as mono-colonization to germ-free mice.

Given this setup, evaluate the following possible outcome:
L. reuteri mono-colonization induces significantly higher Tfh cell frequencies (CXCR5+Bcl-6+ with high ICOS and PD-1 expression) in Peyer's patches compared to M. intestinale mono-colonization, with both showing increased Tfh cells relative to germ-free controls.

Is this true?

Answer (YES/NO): NO